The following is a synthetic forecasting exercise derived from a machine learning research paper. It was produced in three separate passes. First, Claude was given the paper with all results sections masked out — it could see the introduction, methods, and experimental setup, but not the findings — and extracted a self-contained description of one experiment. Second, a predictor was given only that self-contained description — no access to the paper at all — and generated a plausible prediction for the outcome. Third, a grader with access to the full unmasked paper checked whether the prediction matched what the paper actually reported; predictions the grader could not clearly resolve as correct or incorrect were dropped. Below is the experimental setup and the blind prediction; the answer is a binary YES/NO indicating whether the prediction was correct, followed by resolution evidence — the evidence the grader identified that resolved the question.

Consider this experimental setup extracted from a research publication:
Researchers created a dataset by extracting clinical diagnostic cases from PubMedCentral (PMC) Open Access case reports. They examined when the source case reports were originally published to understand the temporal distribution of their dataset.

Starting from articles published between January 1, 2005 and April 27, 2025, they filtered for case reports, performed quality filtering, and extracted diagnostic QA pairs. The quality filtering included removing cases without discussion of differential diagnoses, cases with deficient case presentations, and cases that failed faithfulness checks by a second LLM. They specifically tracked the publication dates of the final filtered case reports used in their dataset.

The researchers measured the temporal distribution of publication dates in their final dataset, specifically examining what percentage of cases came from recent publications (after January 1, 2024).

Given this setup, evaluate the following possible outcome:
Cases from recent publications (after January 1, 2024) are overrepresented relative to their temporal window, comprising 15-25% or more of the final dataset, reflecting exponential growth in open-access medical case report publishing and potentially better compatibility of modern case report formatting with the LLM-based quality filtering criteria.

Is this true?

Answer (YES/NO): YES